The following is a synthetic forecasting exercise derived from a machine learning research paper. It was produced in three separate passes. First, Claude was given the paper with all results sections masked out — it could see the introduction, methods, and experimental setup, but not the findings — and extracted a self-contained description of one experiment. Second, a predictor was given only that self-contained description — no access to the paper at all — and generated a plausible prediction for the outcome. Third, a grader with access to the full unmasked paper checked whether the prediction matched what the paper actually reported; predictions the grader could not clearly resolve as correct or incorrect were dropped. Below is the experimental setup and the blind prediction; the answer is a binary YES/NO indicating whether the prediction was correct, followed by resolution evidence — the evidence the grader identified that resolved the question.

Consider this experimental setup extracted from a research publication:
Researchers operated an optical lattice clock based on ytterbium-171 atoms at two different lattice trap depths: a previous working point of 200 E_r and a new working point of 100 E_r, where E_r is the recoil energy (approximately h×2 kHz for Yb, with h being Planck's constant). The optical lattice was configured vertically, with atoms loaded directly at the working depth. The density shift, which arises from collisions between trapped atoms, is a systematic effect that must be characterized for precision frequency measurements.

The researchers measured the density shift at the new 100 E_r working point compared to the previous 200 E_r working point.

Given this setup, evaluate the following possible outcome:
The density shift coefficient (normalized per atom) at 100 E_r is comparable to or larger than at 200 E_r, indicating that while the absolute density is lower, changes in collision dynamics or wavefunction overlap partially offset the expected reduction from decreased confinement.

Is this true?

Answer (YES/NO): NO